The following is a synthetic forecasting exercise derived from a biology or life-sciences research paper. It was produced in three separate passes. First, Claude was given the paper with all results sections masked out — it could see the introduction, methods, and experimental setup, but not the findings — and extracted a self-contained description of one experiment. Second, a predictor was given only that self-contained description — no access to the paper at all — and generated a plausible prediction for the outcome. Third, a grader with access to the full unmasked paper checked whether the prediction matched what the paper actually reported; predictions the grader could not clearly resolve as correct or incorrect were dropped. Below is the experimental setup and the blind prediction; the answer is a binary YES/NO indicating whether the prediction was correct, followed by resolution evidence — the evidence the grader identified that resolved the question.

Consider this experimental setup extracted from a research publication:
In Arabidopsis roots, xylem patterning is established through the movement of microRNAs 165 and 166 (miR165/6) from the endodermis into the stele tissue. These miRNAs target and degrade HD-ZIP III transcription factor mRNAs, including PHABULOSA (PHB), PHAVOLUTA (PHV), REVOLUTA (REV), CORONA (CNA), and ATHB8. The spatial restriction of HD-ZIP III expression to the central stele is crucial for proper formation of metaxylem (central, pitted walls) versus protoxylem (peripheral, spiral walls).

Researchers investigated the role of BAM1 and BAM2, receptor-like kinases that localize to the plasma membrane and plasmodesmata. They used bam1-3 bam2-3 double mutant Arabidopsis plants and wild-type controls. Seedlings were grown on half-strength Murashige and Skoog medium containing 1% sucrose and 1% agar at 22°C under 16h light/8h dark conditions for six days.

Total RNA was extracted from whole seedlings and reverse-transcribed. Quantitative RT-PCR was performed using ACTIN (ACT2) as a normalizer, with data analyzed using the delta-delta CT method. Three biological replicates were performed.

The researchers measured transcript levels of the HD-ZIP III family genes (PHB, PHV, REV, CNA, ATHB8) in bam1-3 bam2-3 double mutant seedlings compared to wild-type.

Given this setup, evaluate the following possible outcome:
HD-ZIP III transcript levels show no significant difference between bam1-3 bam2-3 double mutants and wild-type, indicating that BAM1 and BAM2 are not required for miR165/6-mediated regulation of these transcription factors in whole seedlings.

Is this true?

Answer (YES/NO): NO